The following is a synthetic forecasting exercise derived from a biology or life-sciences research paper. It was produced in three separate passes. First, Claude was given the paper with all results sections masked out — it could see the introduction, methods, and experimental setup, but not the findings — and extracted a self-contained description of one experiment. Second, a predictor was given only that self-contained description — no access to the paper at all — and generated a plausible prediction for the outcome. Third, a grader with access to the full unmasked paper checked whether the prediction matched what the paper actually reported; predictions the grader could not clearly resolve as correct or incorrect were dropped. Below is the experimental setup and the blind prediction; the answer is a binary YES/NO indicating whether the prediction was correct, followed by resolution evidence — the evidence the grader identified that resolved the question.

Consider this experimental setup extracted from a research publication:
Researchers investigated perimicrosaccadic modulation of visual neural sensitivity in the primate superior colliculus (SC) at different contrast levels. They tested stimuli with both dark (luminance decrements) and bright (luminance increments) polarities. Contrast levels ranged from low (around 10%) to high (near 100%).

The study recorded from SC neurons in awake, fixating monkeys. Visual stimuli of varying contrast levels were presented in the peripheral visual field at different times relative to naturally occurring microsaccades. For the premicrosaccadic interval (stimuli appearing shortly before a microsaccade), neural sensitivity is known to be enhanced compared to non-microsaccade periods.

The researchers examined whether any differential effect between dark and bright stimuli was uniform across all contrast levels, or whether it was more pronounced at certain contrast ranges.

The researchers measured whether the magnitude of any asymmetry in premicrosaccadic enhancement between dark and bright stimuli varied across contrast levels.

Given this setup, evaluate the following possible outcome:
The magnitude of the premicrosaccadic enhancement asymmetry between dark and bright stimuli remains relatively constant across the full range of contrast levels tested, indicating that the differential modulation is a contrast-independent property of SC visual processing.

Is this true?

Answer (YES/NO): NO